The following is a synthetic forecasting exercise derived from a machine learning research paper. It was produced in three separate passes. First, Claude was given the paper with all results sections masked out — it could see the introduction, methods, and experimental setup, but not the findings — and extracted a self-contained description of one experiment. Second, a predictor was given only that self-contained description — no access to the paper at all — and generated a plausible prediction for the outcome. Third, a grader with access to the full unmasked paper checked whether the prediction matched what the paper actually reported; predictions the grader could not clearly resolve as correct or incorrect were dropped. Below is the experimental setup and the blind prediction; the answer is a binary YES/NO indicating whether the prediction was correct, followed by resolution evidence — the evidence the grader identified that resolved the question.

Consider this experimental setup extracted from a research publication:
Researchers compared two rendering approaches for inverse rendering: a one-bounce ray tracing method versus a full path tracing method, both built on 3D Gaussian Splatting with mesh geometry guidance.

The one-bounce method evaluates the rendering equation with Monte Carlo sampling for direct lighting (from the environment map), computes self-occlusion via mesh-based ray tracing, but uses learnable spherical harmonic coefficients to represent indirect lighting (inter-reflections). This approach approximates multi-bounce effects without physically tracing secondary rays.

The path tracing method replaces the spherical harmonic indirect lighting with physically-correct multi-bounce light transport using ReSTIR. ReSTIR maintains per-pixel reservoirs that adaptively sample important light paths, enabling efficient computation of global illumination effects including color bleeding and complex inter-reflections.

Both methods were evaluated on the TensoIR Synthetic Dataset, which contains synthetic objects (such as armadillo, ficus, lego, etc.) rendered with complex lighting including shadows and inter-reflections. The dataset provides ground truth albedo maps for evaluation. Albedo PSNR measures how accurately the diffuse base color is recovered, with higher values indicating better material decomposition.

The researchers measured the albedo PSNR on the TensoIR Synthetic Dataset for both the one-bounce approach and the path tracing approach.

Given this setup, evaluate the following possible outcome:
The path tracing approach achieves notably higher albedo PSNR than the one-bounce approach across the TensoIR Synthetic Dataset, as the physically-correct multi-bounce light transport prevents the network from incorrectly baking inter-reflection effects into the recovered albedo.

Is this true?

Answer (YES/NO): NO